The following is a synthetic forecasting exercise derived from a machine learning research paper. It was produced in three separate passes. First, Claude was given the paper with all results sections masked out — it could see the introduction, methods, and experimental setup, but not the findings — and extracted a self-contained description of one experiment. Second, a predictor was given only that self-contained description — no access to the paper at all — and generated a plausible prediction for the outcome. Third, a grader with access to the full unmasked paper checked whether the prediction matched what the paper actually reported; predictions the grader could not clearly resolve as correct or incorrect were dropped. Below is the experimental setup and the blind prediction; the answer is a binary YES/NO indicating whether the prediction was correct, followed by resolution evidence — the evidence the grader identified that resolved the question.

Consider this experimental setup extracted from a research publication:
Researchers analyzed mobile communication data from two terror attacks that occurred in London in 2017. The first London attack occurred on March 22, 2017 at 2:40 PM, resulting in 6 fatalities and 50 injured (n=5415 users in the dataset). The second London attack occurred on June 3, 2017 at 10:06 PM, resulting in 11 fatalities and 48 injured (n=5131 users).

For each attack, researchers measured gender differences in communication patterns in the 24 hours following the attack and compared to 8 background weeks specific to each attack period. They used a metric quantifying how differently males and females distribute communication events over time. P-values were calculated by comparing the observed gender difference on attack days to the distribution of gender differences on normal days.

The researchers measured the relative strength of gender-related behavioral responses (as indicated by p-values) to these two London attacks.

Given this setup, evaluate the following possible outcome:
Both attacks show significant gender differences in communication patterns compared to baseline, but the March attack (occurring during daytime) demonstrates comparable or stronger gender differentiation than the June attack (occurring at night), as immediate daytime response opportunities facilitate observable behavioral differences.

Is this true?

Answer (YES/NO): NO